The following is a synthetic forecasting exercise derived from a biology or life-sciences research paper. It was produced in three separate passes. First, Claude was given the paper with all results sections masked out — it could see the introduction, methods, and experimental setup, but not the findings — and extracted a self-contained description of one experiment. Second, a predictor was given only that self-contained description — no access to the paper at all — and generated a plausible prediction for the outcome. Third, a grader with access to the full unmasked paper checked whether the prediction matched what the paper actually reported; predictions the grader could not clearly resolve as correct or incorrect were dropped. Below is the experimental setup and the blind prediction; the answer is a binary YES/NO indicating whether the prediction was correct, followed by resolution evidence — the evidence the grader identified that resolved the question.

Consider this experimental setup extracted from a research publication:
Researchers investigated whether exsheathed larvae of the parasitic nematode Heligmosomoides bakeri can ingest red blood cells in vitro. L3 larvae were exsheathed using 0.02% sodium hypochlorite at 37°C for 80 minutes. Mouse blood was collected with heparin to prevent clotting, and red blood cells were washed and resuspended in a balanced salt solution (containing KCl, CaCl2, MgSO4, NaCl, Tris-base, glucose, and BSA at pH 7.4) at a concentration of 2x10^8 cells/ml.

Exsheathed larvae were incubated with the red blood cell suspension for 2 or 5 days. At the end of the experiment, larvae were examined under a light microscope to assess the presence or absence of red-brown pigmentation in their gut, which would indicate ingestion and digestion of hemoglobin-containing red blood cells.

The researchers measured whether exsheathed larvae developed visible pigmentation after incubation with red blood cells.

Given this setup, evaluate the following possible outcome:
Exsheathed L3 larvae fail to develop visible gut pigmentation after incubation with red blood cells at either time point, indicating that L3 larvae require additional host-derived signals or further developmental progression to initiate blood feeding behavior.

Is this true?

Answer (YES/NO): NO